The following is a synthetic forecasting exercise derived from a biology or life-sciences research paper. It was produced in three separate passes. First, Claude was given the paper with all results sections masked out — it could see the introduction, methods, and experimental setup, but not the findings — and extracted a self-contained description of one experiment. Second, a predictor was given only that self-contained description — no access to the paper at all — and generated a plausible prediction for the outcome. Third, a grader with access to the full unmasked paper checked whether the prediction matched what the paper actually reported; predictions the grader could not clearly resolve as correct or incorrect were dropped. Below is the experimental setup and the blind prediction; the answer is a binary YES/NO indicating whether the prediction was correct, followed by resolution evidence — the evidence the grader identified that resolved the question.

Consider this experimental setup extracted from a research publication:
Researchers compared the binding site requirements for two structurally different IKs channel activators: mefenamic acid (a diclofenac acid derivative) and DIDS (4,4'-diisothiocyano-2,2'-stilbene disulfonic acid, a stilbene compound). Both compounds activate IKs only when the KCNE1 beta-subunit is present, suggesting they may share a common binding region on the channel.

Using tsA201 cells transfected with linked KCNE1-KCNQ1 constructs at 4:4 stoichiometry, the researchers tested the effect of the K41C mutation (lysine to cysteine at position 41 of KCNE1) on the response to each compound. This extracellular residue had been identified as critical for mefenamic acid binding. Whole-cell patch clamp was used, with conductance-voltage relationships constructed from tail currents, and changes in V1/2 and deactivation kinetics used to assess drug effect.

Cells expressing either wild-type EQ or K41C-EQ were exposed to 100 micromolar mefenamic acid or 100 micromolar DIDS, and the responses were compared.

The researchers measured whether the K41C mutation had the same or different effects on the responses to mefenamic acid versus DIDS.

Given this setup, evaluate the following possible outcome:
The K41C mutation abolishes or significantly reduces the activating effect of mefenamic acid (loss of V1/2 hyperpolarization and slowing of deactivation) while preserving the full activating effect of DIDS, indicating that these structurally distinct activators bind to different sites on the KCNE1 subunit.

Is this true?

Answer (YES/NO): NO